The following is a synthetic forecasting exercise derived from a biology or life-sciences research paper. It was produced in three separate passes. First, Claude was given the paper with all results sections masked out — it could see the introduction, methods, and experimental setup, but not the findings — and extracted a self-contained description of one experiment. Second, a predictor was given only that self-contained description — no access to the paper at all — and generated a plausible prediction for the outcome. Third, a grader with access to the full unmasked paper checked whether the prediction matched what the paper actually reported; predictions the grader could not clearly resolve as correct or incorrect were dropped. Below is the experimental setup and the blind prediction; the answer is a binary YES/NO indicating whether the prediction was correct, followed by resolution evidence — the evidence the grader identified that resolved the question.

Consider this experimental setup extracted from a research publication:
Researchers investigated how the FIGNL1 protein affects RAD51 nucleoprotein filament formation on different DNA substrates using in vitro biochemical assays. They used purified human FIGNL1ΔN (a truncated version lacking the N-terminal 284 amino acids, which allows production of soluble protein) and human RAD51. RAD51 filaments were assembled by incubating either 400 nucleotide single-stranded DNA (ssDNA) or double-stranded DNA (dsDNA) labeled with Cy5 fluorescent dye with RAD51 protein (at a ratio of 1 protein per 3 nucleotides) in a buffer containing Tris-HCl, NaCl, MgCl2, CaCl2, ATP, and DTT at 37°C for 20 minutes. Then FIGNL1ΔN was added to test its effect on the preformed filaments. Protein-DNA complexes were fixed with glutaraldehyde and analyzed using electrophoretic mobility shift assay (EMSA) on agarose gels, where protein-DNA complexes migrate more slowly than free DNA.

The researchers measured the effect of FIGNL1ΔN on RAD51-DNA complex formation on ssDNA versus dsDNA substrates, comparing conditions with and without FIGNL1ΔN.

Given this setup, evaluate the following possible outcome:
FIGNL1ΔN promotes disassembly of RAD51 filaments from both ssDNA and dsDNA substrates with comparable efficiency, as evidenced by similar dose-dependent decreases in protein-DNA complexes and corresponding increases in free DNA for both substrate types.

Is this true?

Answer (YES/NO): NO